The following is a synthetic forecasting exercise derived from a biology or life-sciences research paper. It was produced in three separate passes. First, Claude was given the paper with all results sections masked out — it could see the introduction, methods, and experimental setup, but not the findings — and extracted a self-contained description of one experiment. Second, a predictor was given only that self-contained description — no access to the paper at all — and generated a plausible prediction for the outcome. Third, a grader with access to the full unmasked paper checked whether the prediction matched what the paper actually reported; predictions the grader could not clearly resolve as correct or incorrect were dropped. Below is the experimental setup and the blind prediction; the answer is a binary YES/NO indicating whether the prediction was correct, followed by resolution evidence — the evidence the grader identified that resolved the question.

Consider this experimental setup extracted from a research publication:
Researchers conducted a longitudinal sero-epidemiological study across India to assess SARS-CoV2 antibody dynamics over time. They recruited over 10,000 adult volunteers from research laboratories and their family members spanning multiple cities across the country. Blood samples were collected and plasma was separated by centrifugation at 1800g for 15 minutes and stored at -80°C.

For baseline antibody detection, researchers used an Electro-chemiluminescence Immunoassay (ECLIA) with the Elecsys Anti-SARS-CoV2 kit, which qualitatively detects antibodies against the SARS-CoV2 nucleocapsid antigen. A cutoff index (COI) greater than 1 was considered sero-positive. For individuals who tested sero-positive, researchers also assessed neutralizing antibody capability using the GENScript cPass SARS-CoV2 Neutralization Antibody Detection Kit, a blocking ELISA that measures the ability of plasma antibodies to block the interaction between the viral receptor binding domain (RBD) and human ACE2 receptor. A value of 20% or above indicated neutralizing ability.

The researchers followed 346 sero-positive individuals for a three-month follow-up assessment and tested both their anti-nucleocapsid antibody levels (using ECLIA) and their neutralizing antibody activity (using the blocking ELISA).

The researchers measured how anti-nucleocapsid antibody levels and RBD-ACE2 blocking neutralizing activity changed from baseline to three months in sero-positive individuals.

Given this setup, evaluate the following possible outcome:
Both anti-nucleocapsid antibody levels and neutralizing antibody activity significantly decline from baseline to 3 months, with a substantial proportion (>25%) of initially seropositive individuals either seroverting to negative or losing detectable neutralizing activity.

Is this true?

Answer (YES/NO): NO